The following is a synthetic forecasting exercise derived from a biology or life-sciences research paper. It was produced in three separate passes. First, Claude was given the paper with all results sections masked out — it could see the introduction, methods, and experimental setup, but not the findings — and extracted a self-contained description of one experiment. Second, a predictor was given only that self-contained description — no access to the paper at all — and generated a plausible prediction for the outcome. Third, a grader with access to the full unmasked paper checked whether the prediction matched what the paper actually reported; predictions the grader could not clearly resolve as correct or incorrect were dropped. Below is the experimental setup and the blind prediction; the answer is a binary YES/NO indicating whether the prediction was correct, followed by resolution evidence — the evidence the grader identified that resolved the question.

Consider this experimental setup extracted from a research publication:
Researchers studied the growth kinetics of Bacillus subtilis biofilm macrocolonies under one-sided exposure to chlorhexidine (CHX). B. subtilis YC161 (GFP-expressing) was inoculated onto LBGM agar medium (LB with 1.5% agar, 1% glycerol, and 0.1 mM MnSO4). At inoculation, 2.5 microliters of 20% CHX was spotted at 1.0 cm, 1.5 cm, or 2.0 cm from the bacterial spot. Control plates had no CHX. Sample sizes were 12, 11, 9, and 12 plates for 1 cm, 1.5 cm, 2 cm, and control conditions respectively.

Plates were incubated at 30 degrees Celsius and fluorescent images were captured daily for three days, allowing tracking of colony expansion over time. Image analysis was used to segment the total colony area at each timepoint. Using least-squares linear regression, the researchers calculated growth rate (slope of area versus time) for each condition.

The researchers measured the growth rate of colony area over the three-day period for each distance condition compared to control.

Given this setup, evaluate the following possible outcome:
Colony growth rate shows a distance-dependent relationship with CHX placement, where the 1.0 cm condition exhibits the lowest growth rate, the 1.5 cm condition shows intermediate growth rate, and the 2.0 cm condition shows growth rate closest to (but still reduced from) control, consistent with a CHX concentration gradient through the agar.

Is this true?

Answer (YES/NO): NO